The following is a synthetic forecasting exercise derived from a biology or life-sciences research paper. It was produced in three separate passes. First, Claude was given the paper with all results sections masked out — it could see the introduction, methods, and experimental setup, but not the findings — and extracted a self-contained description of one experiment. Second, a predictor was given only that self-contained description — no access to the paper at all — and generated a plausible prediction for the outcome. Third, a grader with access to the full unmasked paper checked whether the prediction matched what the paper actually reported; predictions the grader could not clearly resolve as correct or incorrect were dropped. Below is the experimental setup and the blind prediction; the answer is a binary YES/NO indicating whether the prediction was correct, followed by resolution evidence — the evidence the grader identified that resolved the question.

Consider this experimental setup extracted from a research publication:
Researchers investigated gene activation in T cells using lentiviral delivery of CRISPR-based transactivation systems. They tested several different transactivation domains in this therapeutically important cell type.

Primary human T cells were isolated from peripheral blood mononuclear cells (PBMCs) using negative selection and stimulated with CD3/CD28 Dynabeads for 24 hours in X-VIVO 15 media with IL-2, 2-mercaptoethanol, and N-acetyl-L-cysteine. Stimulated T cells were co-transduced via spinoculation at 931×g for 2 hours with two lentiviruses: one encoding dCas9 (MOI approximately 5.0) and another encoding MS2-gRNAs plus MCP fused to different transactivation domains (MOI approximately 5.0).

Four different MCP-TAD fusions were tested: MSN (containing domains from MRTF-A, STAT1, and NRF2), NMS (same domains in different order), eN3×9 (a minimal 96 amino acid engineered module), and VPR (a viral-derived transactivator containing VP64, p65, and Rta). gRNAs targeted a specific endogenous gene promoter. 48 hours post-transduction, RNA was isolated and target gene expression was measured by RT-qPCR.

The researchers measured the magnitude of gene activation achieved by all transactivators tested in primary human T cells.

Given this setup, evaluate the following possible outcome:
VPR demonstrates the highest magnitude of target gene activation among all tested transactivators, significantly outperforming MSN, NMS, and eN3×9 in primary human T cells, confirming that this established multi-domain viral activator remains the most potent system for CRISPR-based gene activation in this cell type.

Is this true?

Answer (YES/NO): NO